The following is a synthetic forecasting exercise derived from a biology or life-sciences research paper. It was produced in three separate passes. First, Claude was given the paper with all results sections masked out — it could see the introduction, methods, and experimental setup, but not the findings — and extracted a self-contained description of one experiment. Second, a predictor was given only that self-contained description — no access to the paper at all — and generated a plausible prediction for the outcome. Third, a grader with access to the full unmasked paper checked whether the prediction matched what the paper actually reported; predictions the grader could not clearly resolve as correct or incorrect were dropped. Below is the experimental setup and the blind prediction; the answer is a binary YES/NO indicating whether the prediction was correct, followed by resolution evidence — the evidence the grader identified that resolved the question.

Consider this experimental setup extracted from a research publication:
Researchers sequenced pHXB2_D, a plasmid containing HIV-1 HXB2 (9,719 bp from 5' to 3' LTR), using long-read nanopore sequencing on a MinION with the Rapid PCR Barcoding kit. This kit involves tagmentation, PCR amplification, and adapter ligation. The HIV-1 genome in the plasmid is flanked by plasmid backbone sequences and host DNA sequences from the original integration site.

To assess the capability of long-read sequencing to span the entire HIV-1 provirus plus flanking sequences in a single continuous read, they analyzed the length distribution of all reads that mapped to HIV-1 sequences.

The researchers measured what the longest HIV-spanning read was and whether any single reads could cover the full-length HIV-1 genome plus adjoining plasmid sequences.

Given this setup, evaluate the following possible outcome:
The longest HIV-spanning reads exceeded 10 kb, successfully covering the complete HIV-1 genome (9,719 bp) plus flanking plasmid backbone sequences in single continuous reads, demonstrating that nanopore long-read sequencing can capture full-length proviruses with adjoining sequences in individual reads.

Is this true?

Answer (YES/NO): YES